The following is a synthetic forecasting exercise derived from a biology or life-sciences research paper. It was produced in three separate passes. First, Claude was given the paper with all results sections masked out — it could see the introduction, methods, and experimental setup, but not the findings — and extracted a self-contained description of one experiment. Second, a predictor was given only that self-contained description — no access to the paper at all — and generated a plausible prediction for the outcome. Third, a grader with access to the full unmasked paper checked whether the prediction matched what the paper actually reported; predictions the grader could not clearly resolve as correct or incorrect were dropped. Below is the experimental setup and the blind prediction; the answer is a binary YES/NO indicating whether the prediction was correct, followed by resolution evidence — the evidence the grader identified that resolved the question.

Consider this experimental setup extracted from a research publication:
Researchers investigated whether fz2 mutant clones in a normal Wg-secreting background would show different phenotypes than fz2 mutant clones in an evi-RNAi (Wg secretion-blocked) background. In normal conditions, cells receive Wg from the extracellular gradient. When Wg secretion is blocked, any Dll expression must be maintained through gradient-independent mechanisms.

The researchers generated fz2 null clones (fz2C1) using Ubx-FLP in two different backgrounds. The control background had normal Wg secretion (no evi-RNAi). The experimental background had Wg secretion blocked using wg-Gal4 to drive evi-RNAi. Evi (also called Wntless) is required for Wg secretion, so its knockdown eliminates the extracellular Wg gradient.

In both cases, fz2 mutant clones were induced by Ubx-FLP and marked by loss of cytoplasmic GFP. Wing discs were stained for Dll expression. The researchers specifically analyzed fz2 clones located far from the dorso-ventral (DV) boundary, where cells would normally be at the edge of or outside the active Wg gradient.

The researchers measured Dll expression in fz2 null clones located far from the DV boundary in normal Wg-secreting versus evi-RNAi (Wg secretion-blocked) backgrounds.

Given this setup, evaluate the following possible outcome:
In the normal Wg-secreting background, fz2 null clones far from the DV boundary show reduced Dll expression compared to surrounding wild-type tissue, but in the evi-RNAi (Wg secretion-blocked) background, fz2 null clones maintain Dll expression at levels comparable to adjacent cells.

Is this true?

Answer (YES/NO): NO